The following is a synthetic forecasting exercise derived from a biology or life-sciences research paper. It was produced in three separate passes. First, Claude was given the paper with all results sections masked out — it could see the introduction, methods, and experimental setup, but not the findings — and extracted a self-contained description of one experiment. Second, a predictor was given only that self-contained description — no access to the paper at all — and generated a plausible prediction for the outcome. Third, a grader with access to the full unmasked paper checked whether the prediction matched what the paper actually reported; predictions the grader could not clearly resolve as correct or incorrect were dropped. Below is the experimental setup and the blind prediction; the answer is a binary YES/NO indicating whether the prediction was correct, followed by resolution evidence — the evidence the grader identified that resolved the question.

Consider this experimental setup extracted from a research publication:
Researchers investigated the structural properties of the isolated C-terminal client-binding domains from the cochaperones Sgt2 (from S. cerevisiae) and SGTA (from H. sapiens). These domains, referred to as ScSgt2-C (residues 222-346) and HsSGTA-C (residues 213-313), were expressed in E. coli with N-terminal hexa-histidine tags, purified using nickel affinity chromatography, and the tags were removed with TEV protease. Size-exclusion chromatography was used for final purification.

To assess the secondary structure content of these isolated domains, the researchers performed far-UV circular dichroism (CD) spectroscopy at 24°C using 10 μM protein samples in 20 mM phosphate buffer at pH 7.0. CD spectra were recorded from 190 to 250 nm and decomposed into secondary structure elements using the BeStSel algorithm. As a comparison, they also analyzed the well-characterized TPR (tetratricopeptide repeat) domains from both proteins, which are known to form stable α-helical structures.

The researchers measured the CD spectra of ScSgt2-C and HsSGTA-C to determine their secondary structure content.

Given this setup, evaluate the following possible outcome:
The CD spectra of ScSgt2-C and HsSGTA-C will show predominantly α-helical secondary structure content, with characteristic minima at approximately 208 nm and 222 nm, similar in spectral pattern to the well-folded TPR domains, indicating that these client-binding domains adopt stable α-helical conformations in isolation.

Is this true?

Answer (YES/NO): NO